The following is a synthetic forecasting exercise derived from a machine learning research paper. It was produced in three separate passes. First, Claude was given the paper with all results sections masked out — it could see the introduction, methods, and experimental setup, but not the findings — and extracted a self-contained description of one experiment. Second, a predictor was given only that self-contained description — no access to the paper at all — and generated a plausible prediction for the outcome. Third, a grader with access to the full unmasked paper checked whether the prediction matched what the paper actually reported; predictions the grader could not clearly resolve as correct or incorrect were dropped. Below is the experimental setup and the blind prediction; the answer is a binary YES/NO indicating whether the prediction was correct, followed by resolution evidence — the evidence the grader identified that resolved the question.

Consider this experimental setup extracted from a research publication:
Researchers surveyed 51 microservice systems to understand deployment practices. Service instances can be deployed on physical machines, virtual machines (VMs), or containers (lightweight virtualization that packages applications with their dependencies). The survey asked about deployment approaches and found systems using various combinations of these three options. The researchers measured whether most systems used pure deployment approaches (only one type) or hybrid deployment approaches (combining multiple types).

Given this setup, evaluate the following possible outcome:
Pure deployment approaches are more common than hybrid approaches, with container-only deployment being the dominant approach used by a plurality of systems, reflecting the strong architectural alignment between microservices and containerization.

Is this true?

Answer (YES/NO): NO